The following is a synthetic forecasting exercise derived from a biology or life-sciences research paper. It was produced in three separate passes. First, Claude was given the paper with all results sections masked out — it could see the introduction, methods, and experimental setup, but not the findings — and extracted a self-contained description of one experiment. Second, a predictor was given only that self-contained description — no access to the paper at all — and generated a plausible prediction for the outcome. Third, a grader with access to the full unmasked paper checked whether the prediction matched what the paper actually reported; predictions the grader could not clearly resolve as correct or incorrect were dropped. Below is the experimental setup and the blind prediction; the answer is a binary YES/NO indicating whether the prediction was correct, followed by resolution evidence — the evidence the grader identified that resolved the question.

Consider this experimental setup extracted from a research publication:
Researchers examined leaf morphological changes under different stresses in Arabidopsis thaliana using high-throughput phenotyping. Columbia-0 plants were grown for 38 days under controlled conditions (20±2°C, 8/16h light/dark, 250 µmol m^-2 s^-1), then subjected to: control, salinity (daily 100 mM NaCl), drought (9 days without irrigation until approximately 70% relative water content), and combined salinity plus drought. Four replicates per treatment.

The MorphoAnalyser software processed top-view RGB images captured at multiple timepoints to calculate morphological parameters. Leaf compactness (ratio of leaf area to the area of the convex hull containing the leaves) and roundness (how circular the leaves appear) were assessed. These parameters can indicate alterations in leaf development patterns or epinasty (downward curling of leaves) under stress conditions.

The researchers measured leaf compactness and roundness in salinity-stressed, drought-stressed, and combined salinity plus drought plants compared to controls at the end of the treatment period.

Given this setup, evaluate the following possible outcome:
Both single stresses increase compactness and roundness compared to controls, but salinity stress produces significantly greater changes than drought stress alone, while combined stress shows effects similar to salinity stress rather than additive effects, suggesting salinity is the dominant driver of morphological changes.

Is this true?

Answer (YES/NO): NO